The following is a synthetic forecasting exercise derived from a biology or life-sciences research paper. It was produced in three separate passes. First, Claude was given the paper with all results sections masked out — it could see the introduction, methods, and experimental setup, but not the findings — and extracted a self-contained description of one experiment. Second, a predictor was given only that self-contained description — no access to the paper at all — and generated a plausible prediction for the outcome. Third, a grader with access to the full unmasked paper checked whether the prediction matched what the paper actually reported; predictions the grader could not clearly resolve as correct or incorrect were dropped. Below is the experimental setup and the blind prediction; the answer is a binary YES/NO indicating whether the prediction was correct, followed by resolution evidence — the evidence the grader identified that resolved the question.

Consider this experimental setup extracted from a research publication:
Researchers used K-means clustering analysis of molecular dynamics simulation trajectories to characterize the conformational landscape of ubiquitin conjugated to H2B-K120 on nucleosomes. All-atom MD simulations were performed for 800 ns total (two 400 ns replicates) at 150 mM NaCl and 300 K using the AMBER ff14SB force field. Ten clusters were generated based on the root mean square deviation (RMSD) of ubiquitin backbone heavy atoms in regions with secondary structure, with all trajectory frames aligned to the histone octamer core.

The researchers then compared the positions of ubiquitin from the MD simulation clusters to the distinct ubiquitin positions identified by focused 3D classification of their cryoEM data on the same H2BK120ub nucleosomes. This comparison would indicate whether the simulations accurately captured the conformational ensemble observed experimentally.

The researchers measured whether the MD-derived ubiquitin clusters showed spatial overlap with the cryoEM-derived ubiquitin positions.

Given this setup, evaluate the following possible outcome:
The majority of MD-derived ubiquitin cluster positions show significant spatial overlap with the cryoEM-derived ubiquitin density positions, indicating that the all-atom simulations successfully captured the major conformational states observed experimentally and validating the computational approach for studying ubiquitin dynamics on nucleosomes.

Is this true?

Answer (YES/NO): NO